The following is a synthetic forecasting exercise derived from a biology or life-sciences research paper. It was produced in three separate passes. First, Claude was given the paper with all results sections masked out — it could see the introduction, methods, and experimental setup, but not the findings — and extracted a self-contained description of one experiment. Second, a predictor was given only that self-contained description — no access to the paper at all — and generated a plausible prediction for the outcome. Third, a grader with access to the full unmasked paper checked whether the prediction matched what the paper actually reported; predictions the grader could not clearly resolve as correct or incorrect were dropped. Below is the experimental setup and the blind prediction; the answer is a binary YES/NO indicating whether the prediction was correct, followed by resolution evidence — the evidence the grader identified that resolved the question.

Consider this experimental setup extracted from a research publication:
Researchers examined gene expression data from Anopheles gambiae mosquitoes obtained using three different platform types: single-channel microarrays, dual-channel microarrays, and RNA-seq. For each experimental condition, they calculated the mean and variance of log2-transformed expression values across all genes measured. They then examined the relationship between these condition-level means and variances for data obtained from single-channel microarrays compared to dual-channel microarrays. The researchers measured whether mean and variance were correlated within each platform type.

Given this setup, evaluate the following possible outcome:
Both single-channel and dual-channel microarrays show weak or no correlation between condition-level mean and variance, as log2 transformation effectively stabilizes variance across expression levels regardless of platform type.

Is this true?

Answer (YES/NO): NO